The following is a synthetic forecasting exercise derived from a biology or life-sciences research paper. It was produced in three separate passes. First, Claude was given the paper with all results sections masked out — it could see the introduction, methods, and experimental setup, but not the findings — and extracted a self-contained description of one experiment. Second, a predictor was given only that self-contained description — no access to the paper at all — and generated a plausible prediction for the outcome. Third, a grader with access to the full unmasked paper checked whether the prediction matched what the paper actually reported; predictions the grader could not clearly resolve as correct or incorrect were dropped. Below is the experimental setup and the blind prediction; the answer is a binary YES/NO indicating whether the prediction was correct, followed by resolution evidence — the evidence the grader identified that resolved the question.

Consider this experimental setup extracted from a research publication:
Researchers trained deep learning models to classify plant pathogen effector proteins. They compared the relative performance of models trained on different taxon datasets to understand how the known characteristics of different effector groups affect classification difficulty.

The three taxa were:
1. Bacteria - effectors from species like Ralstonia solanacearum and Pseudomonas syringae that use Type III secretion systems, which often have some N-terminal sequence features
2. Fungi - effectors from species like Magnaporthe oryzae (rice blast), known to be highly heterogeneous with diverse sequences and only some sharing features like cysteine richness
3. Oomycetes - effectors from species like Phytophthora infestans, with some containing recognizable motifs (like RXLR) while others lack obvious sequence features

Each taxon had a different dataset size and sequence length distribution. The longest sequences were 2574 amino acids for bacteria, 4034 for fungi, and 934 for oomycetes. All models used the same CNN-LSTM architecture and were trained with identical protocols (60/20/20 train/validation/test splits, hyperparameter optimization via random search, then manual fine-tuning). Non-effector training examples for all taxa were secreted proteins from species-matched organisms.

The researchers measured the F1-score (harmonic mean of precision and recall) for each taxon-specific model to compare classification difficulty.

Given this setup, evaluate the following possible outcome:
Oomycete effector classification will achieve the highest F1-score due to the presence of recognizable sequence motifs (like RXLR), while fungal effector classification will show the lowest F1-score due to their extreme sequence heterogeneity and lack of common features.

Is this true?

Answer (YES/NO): NO